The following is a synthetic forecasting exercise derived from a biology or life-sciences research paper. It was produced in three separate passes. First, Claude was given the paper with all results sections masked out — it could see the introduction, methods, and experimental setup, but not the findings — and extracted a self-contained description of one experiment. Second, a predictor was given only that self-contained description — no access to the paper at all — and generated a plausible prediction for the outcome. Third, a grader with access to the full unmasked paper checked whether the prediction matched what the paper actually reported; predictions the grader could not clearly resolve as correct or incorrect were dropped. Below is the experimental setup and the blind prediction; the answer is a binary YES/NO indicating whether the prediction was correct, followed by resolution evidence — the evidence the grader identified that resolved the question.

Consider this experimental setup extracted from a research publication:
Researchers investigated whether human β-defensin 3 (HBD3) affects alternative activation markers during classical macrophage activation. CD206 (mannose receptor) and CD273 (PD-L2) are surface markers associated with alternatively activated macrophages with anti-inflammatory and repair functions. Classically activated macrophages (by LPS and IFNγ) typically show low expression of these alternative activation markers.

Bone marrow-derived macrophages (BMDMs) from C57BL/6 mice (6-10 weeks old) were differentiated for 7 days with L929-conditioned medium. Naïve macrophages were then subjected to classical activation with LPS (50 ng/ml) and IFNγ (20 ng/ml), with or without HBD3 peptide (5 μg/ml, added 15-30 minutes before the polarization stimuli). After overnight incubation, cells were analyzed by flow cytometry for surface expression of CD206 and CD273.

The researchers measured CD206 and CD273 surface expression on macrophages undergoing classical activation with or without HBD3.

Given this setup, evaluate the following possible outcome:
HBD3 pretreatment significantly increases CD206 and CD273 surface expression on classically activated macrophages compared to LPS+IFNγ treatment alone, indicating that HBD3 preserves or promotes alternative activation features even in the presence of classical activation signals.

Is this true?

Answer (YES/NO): YES